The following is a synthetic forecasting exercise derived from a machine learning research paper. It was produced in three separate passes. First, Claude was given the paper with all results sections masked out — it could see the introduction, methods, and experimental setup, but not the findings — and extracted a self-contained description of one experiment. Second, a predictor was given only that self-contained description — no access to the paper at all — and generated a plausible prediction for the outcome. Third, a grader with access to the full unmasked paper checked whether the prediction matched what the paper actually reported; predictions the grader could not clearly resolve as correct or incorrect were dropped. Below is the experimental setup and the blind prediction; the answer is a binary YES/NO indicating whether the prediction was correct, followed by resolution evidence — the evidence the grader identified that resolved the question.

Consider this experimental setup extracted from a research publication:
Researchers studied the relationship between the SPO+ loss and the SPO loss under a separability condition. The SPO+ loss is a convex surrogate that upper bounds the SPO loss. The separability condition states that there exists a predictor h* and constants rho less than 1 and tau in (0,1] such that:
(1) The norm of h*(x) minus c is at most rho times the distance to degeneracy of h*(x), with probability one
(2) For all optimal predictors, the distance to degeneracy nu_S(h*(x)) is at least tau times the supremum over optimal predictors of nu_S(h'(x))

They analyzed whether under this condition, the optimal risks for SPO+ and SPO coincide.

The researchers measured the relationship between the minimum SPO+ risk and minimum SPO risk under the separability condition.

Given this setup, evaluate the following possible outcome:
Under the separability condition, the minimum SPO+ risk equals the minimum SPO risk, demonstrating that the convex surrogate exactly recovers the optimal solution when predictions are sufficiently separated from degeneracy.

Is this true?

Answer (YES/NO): YES